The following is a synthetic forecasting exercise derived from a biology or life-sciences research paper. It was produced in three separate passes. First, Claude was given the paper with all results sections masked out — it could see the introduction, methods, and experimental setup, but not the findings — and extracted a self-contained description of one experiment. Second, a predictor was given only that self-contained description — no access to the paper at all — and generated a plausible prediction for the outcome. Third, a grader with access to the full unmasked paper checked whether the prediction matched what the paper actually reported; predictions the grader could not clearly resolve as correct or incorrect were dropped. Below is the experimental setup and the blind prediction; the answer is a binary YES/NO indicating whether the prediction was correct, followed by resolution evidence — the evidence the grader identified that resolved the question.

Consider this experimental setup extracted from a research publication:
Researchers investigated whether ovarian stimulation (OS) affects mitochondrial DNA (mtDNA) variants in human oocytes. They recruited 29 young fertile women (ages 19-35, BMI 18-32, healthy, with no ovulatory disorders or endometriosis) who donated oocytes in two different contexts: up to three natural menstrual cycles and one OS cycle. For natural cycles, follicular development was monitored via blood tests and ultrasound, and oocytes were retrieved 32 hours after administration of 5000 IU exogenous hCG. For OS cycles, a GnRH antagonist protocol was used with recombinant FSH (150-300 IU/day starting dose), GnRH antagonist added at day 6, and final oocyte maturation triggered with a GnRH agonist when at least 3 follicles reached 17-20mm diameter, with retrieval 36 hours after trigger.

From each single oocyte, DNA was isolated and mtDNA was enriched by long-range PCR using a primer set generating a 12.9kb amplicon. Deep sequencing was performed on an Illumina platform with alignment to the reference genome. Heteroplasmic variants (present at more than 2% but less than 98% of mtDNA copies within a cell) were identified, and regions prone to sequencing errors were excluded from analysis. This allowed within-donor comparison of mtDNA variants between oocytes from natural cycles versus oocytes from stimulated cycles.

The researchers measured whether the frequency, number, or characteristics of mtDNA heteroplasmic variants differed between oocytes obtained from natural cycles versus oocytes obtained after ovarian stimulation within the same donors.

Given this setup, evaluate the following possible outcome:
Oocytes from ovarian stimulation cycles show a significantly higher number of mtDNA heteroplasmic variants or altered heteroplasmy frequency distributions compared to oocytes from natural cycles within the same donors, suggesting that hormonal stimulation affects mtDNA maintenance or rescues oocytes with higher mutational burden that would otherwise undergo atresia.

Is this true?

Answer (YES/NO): NO